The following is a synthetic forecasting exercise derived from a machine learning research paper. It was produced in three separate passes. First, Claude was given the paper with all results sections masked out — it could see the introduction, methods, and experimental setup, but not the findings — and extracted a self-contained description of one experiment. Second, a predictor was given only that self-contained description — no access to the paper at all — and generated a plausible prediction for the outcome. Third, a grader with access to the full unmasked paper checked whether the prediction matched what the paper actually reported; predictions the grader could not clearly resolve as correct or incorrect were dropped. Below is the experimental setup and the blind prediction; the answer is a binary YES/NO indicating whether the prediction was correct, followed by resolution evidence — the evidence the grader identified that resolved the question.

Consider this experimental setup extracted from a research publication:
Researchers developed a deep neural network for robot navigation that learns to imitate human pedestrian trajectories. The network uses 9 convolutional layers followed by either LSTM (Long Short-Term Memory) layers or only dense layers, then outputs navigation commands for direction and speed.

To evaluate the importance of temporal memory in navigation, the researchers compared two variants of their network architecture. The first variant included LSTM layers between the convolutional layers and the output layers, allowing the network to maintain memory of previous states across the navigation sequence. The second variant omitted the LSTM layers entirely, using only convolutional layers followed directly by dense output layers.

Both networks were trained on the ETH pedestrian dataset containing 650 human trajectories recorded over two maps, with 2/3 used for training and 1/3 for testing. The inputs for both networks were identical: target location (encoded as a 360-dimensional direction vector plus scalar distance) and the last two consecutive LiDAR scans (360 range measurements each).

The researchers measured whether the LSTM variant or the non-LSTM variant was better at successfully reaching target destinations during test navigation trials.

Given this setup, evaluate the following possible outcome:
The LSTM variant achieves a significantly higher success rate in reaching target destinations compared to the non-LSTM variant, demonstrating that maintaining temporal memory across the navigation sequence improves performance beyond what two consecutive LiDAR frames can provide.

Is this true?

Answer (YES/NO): YES